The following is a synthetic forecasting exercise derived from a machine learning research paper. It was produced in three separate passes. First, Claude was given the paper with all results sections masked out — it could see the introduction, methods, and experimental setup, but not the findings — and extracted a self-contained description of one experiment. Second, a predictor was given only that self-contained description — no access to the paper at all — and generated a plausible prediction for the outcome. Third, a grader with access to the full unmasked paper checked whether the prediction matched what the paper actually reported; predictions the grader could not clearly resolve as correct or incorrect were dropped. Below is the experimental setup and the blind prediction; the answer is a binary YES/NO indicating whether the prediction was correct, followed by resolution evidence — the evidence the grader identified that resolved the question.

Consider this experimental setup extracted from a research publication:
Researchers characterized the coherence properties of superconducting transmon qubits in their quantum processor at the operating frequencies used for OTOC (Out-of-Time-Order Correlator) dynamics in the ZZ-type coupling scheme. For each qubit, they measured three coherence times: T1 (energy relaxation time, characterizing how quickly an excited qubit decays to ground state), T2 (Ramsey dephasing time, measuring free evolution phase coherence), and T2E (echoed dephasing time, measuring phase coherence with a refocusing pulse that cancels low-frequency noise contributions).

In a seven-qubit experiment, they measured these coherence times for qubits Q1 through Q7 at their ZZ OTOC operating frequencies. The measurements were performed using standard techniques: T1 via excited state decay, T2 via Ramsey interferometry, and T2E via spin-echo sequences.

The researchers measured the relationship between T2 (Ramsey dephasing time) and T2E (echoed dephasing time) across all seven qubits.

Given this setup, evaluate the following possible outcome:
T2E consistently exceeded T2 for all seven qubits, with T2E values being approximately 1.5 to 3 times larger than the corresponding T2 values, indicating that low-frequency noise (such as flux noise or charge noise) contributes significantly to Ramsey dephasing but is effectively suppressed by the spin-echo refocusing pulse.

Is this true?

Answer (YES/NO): NO